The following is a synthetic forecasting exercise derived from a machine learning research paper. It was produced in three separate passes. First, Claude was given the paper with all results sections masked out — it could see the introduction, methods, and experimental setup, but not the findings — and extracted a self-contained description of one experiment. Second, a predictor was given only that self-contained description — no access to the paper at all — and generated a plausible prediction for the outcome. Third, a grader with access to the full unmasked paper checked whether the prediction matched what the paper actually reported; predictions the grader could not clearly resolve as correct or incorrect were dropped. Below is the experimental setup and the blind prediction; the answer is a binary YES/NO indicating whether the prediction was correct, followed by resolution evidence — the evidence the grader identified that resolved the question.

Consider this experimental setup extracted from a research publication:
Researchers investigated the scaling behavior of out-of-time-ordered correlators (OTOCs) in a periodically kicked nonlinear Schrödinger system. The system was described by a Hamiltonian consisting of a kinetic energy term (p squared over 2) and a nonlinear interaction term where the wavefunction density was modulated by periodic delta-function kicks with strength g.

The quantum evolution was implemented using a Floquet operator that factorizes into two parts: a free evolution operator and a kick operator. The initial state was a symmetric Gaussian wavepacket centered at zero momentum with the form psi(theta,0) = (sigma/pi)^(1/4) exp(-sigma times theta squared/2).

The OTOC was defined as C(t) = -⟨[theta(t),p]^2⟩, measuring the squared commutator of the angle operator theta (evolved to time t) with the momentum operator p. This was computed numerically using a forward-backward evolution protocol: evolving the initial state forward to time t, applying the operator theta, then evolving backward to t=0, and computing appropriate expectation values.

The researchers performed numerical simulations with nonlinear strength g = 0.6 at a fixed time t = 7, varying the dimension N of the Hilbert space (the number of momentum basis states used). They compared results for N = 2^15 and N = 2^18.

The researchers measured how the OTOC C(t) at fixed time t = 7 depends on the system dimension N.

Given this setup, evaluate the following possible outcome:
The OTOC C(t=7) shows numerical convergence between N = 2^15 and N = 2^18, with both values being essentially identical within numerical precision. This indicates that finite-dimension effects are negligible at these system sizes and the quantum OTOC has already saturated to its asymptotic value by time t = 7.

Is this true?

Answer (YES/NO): NO